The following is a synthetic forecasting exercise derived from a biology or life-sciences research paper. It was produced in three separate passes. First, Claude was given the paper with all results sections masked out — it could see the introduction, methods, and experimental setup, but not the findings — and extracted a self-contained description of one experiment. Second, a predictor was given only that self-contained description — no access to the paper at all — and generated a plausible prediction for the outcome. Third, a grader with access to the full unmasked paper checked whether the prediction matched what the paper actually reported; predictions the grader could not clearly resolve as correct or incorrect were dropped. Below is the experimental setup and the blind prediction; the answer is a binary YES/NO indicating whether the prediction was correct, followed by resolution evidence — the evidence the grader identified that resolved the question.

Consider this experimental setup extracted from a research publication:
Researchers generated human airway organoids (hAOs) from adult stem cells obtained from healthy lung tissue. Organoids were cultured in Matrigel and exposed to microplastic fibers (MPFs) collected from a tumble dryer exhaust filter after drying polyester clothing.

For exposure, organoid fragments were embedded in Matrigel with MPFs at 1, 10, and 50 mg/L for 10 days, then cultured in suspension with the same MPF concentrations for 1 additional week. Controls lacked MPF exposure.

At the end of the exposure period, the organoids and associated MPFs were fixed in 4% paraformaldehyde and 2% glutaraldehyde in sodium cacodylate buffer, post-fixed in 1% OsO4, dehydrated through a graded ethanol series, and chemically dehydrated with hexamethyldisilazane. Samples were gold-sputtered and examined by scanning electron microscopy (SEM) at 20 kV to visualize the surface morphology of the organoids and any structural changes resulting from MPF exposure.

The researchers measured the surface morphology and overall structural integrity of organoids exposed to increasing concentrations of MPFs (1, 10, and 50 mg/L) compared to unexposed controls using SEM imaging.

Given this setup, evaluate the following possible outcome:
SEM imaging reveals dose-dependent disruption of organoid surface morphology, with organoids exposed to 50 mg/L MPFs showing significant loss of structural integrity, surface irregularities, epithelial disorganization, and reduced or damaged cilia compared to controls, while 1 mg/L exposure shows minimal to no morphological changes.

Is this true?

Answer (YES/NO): NO